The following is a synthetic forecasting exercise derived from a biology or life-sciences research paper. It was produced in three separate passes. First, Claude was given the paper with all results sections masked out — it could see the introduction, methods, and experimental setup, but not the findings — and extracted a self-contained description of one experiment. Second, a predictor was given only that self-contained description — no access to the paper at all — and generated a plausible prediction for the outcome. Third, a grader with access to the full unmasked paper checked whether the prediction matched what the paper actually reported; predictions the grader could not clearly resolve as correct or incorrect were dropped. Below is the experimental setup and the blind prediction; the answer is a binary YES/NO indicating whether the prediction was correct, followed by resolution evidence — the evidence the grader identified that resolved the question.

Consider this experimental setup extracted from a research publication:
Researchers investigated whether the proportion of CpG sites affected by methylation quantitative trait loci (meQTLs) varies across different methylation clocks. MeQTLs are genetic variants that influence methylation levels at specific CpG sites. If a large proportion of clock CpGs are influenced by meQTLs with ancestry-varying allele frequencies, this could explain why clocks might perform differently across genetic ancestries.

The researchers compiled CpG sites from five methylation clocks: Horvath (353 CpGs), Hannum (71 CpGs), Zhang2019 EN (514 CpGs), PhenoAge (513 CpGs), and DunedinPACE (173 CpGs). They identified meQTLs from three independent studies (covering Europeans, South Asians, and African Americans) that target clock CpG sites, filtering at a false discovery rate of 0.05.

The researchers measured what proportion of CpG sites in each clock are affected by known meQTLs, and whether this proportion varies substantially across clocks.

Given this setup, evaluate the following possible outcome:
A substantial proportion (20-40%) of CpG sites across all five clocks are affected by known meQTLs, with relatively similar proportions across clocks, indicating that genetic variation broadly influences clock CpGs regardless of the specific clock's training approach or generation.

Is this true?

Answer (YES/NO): NO